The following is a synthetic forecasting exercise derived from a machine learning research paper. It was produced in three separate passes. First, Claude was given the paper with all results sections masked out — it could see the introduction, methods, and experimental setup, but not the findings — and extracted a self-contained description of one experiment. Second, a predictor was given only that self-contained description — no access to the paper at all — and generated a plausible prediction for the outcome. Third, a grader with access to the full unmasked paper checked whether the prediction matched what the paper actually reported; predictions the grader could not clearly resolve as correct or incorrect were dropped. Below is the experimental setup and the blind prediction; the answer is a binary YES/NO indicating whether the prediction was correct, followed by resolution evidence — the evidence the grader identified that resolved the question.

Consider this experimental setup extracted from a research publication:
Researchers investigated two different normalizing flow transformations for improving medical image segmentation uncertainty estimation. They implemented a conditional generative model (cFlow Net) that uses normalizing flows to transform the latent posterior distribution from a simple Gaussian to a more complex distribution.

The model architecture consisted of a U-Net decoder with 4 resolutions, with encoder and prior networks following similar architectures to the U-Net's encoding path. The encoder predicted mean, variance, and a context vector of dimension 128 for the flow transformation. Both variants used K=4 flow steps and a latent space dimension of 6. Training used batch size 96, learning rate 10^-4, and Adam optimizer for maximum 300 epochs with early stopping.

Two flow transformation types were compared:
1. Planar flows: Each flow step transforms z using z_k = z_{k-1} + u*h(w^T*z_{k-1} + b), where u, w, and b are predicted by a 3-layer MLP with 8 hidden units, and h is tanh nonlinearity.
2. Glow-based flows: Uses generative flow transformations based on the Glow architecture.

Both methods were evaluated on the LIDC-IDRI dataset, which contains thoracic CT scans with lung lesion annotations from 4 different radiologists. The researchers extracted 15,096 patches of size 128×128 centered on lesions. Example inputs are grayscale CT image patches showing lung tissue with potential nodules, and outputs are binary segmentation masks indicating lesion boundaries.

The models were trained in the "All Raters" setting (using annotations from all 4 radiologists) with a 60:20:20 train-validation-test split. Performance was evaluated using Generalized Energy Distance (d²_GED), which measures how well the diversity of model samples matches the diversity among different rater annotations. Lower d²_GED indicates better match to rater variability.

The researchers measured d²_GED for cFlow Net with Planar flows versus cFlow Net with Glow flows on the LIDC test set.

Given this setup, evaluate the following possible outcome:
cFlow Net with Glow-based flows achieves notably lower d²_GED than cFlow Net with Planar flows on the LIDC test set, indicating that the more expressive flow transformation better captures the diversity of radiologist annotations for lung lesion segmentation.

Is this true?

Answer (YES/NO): NO